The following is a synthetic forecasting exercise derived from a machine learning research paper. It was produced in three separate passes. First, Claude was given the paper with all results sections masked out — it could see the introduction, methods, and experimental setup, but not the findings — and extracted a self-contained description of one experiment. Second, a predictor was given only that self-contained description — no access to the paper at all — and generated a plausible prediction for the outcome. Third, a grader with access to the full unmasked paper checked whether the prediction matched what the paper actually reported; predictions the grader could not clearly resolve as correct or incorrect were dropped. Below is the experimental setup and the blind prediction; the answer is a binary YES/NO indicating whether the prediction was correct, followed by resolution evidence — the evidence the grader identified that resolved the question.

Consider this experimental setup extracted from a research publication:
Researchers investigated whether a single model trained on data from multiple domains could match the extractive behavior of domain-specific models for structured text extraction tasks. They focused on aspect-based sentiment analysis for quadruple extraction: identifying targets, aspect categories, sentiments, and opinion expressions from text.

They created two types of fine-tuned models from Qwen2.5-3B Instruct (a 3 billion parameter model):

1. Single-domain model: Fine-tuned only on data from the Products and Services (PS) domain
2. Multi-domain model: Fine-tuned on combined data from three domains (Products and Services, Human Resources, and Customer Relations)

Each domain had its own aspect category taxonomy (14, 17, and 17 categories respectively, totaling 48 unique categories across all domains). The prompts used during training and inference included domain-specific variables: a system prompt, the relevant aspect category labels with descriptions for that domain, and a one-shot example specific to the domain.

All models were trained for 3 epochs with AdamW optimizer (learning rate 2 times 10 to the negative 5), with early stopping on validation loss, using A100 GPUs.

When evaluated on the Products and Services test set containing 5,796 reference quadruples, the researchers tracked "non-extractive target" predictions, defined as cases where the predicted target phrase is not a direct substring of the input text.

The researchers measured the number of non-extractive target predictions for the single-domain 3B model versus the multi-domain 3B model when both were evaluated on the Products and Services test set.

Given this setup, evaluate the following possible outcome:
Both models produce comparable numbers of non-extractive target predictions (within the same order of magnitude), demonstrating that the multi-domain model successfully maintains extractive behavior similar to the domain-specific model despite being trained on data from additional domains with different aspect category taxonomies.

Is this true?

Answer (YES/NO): YES